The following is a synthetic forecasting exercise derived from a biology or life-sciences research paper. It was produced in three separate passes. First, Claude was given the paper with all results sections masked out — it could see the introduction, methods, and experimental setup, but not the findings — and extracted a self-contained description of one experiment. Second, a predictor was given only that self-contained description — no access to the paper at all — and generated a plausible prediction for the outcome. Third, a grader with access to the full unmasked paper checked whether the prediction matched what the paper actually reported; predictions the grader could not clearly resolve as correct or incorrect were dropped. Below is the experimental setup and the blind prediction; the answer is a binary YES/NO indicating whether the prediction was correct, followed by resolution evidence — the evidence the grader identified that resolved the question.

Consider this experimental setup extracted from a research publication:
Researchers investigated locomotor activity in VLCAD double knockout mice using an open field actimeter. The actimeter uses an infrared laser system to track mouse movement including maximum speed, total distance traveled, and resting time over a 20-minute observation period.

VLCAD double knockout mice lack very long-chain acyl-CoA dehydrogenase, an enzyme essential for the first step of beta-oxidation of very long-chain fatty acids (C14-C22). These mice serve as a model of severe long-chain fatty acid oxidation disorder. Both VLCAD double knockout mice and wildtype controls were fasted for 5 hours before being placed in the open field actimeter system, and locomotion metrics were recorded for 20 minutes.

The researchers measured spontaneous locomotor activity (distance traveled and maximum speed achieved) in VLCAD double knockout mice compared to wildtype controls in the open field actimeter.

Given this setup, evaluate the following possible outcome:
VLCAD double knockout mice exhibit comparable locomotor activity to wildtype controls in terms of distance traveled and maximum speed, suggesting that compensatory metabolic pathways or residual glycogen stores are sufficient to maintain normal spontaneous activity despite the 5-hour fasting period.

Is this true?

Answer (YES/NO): NO